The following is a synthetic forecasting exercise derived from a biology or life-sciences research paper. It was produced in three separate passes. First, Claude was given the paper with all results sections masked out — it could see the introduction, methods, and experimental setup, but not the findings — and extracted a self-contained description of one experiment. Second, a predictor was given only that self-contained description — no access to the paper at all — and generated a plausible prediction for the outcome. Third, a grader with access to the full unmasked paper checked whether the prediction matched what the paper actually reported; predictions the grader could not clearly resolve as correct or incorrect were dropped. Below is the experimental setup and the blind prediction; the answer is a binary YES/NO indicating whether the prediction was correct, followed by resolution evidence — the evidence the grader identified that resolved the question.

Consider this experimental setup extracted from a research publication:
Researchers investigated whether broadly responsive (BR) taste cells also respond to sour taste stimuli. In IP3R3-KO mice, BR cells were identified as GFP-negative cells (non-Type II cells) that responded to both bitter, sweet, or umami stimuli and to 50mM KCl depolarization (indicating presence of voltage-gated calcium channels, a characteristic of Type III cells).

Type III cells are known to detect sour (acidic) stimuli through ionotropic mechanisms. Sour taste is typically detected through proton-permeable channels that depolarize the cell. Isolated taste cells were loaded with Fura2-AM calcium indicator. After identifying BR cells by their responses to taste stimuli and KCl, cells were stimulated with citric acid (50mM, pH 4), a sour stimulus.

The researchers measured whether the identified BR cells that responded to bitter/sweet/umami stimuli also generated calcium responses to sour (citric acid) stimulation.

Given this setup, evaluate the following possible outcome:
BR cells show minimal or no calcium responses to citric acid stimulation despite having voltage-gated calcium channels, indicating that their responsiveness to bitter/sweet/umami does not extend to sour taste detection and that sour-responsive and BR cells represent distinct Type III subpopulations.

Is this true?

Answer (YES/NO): NO